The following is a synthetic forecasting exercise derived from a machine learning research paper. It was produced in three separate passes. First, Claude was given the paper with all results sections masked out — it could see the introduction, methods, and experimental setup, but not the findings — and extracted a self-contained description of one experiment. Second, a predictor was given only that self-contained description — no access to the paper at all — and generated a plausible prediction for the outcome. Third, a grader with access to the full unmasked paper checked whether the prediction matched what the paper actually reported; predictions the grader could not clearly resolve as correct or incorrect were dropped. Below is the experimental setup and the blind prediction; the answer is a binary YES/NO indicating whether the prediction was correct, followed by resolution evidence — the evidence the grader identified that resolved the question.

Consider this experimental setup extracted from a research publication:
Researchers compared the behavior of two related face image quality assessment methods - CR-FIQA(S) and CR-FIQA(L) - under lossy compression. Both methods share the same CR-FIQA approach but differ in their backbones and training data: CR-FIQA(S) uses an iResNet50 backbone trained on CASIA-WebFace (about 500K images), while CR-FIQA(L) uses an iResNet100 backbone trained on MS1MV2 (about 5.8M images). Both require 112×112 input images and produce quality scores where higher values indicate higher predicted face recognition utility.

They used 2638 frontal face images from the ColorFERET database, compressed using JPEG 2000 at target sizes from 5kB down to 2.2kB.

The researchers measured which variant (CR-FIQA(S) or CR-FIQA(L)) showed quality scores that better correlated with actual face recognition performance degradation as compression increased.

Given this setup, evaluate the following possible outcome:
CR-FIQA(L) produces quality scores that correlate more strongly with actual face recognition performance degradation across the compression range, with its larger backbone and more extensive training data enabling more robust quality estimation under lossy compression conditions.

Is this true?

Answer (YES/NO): NO